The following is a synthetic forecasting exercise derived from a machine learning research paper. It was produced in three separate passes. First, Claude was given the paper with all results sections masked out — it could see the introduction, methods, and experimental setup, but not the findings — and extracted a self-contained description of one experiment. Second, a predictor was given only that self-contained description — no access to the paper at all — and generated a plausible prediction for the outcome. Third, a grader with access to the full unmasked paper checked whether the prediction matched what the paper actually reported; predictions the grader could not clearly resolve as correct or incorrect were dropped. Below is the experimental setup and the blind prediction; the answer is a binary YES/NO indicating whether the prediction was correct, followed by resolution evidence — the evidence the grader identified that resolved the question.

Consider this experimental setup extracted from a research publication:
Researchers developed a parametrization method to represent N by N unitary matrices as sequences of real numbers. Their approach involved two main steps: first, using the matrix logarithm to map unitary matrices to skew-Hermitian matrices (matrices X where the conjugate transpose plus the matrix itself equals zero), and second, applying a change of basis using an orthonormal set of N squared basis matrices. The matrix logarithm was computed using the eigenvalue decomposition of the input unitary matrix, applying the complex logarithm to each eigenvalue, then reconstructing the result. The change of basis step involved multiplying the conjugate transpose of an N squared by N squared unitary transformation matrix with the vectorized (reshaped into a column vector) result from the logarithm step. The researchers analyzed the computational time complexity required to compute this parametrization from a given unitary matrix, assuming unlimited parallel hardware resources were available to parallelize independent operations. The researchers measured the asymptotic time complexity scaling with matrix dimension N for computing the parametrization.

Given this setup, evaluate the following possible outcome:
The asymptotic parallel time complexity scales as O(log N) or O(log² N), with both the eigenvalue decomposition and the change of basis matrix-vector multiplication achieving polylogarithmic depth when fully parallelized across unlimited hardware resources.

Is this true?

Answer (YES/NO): NO